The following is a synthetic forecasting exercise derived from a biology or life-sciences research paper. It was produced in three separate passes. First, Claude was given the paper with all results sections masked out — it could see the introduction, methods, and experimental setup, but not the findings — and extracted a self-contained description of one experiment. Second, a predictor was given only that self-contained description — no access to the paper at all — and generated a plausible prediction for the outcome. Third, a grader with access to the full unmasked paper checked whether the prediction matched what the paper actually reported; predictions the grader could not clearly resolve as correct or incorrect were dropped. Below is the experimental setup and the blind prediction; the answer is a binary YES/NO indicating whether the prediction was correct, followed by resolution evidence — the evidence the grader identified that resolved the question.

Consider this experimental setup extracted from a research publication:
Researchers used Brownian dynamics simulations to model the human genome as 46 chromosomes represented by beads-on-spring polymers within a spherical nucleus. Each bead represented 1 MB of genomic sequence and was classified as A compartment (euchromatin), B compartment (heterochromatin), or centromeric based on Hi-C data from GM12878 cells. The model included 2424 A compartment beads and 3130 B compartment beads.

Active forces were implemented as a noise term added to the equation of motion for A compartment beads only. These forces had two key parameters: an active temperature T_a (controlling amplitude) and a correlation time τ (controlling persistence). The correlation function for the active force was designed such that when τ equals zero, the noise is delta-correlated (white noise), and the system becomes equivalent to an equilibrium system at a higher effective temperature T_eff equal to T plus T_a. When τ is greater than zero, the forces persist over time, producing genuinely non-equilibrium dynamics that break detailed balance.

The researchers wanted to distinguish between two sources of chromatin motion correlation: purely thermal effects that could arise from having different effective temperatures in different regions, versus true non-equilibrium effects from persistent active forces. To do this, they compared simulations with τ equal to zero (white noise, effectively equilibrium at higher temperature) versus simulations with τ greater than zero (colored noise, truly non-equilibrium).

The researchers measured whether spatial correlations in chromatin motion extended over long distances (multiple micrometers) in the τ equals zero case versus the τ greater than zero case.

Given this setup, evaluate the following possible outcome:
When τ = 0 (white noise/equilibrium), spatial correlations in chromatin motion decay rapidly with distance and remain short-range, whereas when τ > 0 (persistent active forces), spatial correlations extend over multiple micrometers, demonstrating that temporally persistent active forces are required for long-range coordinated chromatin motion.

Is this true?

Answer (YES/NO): NO